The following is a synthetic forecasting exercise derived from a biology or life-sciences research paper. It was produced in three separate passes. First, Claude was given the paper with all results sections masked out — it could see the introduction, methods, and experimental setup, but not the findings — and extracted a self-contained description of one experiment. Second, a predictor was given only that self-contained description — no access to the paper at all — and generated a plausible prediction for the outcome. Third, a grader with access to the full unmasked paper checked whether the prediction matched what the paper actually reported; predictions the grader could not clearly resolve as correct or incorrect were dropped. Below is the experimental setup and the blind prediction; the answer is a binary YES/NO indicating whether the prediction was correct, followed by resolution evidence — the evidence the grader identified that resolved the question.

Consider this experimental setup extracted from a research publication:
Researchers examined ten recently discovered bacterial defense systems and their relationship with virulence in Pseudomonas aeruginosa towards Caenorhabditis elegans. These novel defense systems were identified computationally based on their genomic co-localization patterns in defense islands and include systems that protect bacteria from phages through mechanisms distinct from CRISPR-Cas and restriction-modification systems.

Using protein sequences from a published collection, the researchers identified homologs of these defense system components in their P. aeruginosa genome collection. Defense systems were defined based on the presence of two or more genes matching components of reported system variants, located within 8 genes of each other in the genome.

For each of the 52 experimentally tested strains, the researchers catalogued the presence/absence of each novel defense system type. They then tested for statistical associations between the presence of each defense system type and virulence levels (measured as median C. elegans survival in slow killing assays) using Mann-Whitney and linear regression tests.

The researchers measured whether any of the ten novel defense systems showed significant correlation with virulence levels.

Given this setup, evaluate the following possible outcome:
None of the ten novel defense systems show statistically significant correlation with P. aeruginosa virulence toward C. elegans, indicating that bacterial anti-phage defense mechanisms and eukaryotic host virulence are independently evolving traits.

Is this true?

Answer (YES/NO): YES